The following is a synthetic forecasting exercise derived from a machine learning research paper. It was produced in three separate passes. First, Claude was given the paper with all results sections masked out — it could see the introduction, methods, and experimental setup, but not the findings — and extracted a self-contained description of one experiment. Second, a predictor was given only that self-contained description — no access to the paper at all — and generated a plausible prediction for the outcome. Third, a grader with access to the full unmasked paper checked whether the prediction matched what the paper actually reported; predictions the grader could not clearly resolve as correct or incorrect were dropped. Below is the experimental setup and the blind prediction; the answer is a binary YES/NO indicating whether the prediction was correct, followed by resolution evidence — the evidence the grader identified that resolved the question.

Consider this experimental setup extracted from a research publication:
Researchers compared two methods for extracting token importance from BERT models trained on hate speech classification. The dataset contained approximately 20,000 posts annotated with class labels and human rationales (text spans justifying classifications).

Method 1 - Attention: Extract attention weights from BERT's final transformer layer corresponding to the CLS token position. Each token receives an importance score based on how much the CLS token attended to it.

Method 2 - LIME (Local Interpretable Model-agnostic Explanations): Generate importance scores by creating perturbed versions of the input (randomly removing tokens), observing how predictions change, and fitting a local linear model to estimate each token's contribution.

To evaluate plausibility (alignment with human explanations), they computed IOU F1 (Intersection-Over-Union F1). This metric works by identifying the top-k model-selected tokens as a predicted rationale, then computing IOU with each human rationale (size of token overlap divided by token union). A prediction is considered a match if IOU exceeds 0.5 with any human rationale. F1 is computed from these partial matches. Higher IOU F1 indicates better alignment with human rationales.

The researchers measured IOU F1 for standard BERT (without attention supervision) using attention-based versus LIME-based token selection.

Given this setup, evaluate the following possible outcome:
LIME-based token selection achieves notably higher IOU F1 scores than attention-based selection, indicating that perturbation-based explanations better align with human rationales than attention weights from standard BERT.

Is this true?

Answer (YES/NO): NO